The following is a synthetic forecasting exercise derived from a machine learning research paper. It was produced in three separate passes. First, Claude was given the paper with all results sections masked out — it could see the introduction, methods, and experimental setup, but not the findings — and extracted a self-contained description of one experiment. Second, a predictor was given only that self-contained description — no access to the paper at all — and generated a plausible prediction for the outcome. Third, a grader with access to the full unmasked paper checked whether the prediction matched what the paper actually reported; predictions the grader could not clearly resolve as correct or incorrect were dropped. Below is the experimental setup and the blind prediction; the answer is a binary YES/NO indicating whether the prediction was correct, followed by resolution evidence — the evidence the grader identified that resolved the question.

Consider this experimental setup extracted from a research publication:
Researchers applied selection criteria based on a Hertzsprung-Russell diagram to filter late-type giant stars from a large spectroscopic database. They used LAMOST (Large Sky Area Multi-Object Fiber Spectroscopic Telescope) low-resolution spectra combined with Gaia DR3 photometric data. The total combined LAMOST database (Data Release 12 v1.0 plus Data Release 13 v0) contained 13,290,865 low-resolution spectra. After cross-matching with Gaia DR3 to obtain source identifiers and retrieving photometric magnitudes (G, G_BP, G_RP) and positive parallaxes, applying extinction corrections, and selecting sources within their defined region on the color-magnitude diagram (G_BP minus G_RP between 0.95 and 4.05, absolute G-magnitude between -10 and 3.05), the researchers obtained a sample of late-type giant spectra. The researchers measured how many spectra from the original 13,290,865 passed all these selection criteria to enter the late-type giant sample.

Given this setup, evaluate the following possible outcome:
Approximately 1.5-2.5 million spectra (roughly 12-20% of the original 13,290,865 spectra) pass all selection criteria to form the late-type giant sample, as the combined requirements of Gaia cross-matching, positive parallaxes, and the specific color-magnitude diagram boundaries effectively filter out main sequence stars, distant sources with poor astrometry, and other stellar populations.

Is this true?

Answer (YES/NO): NO